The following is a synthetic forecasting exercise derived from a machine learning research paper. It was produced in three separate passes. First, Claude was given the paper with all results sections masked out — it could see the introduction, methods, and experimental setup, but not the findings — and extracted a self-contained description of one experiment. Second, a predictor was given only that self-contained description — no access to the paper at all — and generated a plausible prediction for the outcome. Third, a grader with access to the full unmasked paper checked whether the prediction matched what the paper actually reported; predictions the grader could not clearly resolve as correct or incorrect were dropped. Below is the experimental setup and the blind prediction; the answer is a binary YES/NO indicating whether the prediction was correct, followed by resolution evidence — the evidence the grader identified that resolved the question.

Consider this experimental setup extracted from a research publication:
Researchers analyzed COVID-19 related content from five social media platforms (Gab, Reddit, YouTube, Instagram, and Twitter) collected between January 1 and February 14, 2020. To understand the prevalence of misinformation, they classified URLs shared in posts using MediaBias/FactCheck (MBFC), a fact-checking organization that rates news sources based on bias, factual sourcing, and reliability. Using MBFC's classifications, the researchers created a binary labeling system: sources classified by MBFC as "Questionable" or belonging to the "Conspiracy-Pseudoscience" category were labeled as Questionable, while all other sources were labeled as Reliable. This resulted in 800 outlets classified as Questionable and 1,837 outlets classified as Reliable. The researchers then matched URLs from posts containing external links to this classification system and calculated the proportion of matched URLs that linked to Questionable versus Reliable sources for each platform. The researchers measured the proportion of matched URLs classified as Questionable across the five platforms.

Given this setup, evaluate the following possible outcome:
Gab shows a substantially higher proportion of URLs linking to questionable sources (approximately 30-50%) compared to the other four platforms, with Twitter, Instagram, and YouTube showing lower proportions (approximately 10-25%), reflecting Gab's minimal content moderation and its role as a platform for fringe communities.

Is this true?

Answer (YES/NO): NO